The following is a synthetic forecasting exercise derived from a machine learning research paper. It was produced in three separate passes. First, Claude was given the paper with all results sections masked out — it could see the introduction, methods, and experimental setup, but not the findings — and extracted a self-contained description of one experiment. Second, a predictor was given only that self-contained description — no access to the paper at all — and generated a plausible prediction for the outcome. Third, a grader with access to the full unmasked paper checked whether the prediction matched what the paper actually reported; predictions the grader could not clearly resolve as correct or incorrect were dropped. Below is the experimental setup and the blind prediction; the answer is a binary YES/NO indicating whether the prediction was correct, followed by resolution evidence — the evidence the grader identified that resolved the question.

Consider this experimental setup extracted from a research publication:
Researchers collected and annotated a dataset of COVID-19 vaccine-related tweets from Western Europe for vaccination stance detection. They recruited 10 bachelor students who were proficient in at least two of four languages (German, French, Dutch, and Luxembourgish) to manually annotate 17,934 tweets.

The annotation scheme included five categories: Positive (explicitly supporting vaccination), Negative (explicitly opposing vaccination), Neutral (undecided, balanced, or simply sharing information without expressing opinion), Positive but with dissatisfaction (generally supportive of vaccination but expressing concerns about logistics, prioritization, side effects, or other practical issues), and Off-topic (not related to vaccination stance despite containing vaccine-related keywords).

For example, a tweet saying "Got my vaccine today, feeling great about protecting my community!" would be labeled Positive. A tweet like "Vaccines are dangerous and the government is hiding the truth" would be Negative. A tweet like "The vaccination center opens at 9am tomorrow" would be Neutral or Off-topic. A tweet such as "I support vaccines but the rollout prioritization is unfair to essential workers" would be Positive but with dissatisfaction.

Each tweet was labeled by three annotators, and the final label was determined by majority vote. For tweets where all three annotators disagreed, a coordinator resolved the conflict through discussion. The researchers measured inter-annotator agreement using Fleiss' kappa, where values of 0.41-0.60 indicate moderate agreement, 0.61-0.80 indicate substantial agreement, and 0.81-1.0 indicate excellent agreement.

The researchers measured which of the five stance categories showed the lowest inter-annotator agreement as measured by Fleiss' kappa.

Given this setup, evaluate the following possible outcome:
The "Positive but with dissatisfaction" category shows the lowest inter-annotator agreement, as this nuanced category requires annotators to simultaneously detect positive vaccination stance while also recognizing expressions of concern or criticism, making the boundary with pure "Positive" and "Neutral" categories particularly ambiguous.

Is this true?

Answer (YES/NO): YES